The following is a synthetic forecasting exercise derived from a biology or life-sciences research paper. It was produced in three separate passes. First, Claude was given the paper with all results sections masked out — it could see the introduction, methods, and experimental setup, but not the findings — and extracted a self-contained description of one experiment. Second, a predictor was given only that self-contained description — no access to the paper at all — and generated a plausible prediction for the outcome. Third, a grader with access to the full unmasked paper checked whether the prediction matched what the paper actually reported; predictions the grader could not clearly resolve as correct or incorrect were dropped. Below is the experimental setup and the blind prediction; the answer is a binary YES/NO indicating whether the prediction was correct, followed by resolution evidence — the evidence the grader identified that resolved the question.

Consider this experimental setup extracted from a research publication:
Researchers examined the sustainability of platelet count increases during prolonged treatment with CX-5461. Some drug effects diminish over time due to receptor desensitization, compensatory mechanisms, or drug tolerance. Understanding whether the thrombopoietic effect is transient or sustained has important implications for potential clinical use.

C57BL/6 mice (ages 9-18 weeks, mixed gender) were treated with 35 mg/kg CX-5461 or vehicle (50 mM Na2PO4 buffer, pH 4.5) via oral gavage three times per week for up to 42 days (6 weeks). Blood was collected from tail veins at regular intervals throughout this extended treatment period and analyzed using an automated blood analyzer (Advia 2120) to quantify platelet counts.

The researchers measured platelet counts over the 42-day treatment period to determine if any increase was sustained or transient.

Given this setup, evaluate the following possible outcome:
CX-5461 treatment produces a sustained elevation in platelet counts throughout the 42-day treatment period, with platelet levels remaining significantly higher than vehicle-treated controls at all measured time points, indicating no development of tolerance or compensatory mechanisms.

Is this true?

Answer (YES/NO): YES